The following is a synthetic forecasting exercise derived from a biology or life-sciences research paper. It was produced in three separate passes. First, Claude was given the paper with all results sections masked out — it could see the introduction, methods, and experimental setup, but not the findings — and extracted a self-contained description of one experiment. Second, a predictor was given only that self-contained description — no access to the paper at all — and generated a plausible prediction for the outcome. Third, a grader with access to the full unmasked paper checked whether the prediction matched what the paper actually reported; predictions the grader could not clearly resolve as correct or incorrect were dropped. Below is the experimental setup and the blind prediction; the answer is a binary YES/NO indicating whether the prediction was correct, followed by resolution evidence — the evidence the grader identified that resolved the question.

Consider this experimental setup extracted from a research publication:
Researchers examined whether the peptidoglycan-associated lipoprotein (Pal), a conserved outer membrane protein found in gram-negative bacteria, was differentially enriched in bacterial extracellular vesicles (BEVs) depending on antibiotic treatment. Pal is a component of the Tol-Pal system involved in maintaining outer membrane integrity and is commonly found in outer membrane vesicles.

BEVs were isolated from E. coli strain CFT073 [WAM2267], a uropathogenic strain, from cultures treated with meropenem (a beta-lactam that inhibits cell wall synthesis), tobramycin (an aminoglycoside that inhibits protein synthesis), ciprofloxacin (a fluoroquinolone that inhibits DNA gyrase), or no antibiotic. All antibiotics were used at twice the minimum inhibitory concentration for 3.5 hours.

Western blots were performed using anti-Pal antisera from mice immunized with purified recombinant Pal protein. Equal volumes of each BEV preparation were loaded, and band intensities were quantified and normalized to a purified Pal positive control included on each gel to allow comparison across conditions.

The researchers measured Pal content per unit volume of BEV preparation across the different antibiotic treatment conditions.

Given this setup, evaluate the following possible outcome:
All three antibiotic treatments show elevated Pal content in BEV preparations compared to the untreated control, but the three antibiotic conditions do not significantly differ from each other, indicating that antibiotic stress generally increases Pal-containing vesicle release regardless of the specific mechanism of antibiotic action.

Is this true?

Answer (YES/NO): NO